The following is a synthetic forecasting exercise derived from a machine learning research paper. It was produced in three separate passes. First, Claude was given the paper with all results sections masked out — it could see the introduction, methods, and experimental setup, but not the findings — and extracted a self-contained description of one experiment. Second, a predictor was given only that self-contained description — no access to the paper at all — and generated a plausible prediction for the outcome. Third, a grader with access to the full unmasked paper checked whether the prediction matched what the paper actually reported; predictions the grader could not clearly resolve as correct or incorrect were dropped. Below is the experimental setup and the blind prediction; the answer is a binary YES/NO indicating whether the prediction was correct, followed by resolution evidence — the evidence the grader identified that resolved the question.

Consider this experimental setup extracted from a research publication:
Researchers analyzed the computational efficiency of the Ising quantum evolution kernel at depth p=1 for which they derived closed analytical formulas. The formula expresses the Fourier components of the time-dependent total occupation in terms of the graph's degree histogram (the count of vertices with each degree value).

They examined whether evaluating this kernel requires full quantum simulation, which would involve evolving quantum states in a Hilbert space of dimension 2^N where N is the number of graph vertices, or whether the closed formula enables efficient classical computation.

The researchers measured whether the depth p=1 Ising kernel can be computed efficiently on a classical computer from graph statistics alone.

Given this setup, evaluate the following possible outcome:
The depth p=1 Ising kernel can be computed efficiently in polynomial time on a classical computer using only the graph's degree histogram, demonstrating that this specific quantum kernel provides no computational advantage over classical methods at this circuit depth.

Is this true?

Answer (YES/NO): YES